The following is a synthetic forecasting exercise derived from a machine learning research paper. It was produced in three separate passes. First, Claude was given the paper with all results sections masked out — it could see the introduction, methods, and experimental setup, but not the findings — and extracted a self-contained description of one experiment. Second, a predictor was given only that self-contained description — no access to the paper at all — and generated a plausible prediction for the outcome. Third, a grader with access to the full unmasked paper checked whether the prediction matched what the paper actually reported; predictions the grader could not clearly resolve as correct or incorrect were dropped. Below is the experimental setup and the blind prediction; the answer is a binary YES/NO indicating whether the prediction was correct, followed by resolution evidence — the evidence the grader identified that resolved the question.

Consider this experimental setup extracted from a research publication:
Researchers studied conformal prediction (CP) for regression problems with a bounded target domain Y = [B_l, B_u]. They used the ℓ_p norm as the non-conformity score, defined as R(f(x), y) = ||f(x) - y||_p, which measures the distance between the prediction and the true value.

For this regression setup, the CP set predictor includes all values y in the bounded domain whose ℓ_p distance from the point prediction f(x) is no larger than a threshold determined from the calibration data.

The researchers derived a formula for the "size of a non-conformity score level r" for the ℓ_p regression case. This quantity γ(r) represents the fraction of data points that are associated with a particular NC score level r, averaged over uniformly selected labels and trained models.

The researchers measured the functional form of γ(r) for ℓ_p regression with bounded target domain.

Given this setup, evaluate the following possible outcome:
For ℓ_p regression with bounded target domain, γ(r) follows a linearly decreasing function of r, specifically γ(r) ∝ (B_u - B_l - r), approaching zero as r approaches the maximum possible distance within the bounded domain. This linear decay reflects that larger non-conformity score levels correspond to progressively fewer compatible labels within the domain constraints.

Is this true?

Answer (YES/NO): NO